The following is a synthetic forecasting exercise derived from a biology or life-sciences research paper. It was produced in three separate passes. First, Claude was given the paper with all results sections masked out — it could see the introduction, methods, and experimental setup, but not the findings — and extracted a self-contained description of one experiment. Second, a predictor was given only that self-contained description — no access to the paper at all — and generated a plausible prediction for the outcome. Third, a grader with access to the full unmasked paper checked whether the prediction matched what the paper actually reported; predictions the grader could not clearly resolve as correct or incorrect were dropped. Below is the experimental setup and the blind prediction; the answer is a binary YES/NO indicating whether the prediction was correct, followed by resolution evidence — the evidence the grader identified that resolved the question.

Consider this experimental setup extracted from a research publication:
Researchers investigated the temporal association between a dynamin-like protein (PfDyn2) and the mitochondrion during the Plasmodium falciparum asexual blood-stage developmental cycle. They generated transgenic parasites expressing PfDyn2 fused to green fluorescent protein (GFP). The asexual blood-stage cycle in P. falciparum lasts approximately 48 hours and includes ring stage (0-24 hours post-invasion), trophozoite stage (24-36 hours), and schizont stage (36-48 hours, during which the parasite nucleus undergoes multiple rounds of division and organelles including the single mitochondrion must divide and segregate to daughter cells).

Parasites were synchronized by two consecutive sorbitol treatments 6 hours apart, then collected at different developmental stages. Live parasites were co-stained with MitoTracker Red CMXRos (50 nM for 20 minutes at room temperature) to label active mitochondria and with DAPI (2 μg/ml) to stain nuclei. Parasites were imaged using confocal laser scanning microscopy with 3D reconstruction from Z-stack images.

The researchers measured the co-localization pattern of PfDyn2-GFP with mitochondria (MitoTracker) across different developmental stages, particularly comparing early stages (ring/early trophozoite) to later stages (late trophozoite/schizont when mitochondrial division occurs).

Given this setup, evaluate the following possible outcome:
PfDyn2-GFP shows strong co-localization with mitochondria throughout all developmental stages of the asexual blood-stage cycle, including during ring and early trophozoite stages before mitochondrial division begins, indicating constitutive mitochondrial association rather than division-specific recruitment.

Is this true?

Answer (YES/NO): NO